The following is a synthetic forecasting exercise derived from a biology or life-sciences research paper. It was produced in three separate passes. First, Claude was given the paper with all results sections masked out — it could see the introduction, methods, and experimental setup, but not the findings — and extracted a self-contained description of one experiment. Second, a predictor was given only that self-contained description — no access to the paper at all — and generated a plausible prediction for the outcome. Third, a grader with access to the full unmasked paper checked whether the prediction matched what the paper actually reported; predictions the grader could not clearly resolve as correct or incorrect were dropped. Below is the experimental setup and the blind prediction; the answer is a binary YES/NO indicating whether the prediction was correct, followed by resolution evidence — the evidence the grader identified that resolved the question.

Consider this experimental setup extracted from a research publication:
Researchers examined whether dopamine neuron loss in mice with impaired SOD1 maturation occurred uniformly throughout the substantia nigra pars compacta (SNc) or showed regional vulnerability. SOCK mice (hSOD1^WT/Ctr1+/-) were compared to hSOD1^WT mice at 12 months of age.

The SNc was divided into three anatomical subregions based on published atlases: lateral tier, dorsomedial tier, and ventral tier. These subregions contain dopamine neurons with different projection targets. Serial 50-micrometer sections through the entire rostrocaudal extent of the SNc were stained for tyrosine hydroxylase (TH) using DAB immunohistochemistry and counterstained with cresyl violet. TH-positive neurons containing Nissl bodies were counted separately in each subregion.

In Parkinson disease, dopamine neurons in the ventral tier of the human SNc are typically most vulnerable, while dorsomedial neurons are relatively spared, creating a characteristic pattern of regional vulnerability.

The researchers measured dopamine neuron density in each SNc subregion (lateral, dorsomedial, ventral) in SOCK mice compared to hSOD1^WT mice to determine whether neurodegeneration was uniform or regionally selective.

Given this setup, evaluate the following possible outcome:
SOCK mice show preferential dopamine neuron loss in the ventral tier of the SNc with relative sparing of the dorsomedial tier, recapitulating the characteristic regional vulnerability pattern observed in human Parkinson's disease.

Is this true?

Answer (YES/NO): NO